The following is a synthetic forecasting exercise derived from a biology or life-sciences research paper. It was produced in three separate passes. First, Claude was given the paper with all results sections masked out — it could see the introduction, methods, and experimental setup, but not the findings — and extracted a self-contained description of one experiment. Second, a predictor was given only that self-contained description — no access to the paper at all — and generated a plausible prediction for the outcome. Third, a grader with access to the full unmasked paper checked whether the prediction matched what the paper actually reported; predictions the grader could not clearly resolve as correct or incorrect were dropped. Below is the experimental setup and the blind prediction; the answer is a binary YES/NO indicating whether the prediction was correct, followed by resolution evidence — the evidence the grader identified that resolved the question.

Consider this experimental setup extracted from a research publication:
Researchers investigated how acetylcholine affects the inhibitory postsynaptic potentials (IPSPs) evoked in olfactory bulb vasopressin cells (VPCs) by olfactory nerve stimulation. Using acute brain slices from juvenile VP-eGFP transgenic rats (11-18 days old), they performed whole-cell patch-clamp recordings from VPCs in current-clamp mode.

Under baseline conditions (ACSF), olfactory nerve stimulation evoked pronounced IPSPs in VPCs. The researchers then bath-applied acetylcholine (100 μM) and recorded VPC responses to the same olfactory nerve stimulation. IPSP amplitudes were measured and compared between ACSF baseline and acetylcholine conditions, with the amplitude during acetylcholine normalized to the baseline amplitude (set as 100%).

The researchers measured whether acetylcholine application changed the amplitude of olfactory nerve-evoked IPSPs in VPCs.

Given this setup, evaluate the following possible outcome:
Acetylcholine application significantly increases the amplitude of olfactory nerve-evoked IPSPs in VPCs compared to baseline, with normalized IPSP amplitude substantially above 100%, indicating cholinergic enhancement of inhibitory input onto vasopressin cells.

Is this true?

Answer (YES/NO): NO